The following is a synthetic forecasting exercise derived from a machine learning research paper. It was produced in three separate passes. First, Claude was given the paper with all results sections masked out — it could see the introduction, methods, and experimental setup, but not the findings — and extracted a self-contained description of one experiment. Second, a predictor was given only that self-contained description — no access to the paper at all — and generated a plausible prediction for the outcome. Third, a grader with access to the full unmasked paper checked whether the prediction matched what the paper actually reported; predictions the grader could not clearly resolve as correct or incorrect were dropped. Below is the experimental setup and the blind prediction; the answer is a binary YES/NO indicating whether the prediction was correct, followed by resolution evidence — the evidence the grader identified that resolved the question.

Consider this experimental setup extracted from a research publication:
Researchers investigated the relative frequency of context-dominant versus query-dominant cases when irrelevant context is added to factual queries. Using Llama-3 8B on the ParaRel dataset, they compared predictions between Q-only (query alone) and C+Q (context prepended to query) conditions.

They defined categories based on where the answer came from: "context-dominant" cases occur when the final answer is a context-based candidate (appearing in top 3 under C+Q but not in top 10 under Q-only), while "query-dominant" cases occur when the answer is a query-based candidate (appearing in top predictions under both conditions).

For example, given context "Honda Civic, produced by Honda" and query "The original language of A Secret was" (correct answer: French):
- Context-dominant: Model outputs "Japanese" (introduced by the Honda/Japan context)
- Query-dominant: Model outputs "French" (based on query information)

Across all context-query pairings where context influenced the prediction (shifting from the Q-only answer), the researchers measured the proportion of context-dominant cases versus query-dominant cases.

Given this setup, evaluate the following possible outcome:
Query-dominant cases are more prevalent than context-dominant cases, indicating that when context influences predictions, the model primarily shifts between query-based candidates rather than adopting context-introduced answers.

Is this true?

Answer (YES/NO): NO